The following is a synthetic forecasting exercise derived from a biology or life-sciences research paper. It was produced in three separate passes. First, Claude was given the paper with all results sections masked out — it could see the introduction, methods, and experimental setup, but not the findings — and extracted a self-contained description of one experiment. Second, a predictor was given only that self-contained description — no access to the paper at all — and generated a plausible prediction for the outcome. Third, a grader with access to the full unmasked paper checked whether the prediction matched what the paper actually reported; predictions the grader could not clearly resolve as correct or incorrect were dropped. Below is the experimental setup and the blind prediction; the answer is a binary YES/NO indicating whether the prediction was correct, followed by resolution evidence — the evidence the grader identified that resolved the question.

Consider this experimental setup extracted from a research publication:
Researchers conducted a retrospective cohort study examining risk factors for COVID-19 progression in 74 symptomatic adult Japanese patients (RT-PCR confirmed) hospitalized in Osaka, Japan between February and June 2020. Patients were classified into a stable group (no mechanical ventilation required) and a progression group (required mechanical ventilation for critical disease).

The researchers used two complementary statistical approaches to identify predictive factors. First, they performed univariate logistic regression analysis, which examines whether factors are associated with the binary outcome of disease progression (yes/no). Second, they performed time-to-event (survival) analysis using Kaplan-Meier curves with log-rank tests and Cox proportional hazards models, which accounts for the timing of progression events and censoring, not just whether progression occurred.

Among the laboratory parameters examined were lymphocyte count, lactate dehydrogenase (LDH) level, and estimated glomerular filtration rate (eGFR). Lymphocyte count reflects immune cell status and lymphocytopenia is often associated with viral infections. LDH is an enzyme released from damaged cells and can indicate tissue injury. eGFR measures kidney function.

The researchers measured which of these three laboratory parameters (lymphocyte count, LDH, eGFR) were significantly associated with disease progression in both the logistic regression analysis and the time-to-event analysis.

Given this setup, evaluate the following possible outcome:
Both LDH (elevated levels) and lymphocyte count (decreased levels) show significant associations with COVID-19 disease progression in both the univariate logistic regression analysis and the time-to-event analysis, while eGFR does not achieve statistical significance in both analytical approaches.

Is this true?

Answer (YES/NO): NO